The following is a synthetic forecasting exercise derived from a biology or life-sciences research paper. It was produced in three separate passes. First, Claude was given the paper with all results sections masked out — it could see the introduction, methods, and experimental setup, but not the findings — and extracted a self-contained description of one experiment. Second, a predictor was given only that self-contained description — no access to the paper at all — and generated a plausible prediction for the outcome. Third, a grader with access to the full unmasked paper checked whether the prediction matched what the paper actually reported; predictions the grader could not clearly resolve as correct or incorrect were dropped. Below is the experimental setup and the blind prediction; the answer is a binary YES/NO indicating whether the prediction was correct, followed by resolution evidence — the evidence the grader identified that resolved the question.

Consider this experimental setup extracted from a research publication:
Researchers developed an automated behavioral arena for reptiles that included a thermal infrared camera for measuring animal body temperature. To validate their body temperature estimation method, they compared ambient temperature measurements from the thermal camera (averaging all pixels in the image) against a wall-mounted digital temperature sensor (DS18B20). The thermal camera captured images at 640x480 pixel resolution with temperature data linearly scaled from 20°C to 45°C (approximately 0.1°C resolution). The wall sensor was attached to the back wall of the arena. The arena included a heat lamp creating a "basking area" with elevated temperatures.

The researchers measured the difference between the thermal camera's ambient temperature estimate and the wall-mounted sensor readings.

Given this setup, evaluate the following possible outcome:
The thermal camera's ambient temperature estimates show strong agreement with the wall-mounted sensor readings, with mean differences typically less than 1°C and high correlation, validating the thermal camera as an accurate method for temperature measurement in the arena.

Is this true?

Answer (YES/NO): NO